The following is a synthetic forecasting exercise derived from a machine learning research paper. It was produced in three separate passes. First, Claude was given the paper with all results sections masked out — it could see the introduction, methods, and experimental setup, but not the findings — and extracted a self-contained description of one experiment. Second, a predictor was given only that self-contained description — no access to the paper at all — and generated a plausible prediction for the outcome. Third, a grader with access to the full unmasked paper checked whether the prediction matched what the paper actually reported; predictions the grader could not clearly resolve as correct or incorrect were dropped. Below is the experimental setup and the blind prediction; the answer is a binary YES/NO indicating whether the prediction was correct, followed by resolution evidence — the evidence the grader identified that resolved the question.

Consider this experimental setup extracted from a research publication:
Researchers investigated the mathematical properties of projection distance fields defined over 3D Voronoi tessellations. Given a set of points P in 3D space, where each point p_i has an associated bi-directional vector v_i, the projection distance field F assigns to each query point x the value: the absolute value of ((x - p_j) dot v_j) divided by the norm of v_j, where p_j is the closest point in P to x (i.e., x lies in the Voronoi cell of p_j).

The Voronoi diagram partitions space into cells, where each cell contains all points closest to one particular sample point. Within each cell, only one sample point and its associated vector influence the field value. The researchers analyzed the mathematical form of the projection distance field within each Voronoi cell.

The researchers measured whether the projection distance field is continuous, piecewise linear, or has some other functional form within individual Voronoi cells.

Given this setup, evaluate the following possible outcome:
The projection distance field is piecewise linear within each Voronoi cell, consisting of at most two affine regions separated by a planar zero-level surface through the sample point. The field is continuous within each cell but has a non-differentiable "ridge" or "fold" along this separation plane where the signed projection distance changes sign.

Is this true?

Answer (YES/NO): NO